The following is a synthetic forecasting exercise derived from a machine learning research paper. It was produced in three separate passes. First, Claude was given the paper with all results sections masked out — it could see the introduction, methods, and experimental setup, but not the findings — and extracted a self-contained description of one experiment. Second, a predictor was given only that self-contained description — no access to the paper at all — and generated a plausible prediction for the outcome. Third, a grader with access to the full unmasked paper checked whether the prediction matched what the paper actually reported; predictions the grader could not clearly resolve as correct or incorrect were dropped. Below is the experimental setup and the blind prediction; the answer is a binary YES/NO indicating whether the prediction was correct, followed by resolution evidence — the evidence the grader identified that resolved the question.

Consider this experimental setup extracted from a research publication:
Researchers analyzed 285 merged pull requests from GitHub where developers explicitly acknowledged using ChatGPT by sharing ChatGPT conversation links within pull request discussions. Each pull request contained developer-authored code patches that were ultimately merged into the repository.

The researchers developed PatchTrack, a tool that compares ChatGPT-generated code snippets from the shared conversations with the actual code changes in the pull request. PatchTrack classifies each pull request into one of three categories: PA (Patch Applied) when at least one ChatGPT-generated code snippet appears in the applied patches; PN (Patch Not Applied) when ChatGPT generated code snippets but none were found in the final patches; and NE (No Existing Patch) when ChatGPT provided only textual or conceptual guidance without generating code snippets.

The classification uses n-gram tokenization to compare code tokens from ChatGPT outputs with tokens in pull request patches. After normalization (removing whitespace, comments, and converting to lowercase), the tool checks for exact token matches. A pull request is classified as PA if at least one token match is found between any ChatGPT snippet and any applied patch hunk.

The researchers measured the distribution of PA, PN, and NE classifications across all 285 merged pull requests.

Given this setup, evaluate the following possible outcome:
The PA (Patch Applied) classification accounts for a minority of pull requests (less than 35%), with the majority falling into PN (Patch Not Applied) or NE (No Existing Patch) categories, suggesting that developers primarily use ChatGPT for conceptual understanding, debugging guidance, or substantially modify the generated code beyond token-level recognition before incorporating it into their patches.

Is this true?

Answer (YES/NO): NO